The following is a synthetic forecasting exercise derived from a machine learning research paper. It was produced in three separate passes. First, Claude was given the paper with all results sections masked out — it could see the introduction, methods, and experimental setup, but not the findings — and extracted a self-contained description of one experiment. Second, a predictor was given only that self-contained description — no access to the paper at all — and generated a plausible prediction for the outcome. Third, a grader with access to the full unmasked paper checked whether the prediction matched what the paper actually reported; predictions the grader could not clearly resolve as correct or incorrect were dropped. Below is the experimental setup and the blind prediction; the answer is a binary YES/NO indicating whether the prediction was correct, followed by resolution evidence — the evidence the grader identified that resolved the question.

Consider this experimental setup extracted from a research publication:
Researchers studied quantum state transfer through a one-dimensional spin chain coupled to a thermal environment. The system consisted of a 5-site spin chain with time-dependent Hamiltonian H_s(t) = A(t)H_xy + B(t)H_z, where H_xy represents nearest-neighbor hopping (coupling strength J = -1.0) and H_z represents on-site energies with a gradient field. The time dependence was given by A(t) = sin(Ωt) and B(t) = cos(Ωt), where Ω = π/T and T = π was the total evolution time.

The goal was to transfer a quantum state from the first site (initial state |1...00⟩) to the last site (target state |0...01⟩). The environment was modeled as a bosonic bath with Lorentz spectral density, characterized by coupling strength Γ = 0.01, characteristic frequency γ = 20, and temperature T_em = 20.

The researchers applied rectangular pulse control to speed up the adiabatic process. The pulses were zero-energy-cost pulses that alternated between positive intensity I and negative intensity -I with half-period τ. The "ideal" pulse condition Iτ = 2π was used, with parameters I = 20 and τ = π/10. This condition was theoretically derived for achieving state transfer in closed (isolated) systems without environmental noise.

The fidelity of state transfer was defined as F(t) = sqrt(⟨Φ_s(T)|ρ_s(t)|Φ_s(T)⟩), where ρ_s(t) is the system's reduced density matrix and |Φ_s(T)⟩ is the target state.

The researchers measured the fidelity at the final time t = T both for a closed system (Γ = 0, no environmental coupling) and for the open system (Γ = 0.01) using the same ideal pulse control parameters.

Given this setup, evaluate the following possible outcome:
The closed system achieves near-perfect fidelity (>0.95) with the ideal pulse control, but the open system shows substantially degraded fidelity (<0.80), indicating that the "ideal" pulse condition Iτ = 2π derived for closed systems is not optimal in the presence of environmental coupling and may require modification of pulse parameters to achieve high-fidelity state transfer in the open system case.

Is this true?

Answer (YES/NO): YES